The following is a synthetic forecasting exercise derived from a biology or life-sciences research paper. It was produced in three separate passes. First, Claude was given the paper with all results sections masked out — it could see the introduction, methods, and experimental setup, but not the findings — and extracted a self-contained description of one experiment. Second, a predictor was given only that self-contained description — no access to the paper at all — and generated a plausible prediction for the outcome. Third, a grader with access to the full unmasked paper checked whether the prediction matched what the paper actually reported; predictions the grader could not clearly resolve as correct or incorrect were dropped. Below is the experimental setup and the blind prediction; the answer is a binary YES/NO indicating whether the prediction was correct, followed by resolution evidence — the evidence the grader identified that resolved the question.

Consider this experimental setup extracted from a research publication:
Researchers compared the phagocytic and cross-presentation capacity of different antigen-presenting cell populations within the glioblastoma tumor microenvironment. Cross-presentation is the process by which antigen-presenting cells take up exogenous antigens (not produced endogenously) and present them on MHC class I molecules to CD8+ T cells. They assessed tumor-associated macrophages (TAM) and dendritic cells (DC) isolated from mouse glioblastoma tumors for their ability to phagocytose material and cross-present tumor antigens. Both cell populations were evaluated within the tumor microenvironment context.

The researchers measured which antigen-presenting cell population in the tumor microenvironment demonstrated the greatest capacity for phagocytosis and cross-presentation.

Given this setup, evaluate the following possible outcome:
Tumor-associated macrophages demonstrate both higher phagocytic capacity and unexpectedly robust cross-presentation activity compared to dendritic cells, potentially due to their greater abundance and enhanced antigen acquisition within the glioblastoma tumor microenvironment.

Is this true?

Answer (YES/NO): YES